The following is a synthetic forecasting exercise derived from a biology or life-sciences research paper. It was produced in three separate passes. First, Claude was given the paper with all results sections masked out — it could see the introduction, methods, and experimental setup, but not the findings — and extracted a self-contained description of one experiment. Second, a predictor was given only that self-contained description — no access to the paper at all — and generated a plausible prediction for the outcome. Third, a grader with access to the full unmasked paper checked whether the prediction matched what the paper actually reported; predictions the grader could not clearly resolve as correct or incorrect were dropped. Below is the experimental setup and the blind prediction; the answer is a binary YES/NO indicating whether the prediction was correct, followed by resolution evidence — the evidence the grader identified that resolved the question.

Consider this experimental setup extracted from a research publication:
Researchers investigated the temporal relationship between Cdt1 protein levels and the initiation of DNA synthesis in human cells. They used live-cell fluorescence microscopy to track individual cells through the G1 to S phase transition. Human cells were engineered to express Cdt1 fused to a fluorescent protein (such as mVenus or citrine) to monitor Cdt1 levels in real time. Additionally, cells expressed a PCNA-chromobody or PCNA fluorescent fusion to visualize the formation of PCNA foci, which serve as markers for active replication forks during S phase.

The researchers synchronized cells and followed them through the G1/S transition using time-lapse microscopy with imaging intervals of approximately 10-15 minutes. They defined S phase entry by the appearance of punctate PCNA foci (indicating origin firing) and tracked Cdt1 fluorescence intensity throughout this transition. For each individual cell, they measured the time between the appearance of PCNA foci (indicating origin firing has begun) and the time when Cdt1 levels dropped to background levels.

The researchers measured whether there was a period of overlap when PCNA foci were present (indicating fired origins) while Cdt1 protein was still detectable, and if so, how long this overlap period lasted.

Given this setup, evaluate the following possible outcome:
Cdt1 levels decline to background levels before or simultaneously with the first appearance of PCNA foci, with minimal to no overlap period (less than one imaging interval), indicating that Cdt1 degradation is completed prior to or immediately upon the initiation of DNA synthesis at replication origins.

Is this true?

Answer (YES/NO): NO